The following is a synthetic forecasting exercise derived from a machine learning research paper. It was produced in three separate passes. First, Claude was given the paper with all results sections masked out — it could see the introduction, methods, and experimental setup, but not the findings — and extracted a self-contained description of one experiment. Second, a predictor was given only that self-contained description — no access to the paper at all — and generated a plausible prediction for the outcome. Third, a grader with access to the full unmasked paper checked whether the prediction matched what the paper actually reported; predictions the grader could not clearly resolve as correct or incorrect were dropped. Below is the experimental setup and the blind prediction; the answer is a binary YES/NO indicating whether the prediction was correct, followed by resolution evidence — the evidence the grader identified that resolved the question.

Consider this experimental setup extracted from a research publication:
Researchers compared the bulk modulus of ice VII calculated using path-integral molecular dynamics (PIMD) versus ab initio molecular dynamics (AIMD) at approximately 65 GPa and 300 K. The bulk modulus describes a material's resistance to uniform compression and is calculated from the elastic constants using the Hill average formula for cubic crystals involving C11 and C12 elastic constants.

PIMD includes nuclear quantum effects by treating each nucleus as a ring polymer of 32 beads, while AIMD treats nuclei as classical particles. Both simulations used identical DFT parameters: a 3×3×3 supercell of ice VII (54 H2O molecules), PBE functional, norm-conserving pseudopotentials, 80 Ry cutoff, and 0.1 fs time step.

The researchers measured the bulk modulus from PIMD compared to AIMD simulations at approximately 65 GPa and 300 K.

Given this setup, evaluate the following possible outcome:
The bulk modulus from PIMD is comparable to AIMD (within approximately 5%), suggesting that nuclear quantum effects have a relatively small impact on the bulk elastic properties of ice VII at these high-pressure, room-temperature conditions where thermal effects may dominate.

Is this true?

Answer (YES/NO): NO